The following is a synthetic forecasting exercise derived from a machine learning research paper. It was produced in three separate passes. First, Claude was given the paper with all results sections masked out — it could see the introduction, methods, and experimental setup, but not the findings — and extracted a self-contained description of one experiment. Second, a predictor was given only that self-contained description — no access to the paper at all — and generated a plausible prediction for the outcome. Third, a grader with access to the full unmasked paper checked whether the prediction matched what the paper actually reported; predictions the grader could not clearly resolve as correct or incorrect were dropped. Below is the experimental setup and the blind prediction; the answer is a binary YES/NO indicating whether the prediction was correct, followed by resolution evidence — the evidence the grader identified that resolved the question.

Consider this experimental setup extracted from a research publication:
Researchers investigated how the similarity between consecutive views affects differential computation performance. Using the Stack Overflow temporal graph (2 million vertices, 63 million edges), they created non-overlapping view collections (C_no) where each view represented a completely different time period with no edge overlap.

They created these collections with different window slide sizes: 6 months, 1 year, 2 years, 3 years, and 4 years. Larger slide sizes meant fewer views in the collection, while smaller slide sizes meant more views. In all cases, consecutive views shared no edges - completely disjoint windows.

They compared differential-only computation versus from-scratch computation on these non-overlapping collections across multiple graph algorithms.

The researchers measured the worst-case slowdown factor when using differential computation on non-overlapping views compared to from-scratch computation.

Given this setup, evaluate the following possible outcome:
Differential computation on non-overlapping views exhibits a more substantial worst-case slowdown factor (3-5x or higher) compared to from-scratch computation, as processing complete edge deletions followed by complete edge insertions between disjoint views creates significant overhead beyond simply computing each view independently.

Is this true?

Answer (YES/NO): NO